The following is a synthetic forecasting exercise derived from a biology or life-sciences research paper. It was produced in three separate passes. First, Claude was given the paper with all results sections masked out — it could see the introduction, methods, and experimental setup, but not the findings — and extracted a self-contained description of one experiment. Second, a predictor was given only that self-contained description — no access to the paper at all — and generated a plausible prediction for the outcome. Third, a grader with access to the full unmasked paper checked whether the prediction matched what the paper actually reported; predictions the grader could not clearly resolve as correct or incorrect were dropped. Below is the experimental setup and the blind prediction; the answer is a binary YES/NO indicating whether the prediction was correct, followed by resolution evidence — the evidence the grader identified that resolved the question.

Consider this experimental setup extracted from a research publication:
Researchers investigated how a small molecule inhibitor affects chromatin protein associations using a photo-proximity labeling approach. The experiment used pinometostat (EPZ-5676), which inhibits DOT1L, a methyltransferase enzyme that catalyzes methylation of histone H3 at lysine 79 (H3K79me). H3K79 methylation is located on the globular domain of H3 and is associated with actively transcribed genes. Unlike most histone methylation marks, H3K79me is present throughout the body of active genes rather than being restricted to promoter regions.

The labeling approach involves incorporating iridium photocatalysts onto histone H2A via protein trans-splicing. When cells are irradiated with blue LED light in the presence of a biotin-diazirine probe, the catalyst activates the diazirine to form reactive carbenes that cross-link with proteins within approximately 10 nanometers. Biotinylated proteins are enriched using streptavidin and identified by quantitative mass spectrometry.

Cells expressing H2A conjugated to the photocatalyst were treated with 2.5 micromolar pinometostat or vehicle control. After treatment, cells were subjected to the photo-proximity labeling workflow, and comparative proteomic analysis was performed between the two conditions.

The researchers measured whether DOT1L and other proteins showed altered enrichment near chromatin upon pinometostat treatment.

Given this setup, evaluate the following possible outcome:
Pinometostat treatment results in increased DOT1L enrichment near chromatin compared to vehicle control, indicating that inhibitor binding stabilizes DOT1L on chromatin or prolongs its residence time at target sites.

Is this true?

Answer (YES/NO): NO